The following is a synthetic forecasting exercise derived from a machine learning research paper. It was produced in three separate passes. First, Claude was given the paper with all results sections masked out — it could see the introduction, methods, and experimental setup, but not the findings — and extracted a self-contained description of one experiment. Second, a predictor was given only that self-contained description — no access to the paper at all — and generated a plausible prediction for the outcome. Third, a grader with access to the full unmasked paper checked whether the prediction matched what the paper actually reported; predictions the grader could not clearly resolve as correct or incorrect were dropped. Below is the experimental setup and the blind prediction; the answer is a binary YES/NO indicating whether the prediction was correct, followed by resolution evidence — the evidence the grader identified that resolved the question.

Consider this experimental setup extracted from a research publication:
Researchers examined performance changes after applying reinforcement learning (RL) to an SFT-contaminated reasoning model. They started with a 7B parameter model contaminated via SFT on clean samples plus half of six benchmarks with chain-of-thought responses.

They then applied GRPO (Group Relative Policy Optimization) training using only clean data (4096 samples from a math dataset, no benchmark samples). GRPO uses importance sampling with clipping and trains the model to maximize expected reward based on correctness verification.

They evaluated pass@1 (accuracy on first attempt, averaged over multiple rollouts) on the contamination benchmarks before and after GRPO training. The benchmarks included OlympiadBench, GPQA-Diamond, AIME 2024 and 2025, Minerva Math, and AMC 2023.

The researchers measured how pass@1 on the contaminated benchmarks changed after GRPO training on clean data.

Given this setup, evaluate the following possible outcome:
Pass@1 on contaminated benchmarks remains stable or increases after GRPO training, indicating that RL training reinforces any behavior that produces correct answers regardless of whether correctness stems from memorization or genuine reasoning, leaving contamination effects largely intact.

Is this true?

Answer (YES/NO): NO